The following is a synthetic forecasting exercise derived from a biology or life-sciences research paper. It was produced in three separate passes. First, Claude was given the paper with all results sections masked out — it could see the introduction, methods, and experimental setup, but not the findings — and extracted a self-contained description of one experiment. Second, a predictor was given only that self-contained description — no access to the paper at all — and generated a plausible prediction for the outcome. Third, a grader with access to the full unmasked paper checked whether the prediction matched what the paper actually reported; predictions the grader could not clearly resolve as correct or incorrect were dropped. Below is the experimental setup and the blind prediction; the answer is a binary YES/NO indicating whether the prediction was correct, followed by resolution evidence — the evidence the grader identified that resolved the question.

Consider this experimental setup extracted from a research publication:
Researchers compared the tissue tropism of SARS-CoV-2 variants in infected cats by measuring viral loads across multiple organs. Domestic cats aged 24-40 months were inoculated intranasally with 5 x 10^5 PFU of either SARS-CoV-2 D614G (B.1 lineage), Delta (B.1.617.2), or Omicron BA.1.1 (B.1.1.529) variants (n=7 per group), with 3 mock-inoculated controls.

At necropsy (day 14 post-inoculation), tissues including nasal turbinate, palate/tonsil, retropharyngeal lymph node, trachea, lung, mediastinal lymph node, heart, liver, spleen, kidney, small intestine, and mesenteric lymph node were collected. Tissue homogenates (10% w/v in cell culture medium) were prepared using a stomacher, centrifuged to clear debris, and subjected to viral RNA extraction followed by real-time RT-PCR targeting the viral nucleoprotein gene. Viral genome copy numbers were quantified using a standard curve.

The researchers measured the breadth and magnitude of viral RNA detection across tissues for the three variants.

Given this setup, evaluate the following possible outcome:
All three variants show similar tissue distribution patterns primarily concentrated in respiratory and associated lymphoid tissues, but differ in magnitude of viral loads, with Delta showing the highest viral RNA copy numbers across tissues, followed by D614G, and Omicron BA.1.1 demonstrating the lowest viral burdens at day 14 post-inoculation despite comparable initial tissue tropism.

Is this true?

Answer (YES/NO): NO